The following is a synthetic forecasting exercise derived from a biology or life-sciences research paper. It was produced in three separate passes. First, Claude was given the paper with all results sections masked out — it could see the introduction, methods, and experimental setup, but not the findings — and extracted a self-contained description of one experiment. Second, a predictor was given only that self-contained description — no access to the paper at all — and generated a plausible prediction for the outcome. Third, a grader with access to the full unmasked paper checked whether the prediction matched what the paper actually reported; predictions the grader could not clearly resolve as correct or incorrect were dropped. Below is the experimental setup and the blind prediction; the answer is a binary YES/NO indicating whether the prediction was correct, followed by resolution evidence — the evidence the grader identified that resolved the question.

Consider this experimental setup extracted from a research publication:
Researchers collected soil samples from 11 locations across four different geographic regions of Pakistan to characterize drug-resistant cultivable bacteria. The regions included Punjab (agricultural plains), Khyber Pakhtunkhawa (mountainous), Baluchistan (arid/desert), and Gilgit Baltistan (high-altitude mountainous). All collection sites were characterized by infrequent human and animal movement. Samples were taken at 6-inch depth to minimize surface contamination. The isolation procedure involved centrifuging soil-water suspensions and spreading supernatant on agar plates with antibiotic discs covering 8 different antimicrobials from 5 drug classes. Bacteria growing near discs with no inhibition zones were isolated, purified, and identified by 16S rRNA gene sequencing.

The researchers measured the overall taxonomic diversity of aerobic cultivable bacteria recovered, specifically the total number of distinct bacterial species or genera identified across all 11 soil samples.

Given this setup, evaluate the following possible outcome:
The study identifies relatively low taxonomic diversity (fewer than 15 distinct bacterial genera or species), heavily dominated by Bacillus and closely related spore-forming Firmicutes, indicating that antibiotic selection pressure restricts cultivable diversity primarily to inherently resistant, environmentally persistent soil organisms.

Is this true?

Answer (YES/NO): YES